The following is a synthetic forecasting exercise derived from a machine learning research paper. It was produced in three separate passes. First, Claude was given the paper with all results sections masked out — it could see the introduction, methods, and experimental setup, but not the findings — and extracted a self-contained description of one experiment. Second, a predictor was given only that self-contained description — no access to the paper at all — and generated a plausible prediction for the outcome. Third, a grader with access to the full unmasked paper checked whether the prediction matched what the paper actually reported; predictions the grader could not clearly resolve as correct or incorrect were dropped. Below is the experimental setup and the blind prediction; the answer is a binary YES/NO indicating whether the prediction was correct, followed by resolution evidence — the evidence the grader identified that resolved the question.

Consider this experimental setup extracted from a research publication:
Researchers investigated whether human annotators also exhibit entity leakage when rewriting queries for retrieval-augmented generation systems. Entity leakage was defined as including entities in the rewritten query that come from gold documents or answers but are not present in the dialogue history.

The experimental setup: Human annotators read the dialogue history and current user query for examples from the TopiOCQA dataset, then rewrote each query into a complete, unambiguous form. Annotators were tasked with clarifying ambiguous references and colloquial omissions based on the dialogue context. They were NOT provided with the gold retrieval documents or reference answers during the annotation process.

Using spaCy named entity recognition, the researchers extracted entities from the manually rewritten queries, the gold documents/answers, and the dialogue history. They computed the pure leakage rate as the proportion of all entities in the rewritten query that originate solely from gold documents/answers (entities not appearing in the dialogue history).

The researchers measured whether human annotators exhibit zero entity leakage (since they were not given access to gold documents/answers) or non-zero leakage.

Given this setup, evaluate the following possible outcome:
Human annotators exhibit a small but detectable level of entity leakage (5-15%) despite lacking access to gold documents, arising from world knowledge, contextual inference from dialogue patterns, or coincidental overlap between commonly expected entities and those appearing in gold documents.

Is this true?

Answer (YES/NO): YES